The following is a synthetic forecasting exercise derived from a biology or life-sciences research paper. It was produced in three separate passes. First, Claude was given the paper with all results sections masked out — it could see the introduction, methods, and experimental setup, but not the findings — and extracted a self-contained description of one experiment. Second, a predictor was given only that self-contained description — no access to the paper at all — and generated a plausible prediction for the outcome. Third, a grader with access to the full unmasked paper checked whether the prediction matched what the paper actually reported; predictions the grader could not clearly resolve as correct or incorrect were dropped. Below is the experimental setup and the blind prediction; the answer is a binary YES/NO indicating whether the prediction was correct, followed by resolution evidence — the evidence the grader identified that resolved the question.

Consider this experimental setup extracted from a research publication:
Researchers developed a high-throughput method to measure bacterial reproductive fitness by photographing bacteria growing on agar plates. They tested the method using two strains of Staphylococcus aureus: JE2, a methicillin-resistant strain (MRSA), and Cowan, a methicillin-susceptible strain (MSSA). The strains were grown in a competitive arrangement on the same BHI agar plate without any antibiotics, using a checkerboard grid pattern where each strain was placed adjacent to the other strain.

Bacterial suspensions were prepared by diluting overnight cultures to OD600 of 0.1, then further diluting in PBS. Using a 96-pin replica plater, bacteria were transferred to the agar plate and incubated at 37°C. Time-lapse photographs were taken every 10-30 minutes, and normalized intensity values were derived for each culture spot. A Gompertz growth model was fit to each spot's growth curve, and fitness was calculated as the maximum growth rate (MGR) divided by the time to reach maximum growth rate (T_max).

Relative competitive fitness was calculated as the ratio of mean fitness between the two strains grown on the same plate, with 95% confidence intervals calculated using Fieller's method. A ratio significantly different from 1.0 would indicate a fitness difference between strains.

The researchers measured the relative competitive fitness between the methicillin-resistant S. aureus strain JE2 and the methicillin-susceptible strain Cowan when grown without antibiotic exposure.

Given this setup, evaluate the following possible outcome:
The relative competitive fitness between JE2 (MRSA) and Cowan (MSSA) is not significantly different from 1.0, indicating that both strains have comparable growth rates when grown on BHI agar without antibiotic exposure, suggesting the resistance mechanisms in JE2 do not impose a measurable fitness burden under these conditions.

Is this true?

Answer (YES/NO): NO